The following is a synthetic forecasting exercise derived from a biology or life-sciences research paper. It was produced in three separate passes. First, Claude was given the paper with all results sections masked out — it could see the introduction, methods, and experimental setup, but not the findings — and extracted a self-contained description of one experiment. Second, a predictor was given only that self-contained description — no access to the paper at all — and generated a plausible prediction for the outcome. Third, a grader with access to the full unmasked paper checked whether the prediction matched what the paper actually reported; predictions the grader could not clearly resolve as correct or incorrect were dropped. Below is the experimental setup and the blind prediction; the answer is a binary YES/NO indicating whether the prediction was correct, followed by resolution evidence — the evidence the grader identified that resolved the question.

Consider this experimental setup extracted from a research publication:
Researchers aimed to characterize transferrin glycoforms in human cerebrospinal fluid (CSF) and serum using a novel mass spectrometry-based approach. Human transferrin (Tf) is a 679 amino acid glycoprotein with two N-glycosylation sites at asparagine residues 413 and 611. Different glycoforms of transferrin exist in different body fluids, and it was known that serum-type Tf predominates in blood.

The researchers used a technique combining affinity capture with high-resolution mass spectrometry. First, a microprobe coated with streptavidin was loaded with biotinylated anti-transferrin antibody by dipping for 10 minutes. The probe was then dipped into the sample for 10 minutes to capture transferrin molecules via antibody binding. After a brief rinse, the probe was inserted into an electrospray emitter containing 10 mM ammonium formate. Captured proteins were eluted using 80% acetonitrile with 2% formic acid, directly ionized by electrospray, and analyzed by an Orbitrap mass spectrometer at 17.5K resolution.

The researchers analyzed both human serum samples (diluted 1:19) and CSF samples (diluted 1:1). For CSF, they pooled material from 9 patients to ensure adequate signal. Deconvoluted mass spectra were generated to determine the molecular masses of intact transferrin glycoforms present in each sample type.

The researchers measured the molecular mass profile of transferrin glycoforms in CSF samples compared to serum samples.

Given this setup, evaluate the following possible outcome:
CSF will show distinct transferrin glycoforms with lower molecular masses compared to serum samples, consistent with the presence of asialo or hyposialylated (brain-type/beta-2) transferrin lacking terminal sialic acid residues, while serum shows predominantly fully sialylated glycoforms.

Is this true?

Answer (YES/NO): YES